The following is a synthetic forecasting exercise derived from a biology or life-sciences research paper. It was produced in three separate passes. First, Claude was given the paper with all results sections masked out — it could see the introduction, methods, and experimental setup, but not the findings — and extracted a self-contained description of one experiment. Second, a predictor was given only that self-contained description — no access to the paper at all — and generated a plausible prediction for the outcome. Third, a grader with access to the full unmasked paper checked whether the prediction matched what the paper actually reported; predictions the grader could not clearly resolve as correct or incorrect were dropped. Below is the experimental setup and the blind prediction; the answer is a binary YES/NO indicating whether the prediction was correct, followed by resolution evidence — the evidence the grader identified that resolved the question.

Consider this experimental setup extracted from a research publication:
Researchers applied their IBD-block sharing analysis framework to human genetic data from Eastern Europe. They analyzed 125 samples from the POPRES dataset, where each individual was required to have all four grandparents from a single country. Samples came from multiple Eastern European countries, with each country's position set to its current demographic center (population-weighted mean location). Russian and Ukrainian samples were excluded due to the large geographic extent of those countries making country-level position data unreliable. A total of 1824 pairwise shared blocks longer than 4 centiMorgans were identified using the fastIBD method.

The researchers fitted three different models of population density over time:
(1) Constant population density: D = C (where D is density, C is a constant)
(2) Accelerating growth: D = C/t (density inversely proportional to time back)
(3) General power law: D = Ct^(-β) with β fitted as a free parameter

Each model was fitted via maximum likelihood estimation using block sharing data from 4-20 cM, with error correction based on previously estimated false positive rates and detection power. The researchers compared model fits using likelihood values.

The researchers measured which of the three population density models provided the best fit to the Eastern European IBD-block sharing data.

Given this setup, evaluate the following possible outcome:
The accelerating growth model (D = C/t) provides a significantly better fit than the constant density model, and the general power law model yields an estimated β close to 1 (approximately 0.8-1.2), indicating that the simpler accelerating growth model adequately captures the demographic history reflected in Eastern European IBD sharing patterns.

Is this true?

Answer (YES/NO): YES